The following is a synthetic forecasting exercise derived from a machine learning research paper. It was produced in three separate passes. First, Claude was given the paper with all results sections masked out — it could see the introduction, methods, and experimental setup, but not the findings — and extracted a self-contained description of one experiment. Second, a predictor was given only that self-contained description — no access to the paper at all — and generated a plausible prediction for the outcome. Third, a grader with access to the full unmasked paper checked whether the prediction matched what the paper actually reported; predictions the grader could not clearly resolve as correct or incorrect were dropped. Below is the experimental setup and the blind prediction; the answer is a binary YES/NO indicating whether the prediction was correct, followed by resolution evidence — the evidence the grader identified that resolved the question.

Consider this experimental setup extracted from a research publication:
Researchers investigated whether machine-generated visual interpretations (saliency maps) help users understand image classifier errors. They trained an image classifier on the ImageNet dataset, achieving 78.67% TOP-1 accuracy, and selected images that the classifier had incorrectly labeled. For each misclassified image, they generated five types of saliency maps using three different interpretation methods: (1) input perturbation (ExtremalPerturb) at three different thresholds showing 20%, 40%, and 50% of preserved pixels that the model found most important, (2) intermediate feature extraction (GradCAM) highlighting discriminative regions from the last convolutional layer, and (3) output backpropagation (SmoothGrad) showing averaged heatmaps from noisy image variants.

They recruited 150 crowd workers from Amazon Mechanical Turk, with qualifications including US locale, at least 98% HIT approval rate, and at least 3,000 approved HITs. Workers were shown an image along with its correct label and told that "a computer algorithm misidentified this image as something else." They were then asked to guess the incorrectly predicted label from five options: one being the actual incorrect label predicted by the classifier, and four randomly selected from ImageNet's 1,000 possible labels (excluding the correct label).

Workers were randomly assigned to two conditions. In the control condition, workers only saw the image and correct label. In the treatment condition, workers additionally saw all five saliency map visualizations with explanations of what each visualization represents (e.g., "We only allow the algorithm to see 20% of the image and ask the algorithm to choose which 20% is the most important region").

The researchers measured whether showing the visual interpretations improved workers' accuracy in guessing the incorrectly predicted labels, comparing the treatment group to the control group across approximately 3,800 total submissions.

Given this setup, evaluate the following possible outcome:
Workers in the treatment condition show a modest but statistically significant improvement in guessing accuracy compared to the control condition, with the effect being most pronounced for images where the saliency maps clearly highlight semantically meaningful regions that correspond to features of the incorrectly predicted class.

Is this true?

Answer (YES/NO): NO